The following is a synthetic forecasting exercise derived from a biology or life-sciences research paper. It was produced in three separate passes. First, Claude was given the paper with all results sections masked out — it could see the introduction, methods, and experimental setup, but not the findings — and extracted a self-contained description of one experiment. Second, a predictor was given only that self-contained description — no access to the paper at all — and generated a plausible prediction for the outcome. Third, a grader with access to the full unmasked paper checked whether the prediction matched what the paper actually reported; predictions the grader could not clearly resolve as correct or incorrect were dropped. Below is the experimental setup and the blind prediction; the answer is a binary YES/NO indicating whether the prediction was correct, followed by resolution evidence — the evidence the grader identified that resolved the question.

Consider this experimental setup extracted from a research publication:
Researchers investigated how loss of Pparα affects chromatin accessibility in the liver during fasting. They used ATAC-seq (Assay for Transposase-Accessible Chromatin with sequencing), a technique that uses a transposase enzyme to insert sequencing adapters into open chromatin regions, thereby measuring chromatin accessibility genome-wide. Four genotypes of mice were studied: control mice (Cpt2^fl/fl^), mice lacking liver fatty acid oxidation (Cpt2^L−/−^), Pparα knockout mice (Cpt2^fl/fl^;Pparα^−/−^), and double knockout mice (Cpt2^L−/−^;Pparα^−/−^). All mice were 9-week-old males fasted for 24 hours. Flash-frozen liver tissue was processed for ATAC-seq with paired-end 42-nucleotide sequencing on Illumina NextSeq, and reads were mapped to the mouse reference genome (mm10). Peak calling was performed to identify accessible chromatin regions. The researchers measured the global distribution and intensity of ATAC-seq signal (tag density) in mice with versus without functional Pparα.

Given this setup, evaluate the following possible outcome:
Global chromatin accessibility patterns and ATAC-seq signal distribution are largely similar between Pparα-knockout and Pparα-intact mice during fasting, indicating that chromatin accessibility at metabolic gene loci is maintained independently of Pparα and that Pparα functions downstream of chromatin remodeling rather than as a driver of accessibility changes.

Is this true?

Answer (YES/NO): NO